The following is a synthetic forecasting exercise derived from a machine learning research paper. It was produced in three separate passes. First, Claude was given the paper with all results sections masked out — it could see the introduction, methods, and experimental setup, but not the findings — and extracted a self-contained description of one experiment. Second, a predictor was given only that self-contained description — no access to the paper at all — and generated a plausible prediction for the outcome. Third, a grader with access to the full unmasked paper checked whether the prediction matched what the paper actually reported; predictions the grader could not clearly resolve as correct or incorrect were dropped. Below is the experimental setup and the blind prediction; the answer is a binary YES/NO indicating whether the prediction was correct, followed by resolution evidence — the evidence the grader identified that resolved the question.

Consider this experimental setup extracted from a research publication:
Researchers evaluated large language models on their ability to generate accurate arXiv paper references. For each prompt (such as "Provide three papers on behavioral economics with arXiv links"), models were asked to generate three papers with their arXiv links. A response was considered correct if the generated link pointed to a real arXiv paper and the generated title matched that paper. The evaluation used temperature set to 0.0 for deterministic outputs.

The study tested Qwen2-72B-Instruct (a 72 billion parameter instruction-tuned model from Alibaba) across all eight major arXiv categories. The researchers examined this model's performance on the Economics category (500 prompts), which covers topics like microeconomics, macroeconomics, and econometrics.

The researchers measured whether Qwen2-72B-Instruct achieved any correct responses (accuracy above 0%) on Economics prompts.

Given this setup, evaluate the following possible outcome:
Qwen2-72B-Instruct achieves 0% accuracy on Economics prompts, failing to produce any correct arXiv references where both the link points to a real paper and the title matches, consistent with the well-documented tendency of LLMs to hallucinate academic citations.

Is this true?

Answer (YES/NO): YES